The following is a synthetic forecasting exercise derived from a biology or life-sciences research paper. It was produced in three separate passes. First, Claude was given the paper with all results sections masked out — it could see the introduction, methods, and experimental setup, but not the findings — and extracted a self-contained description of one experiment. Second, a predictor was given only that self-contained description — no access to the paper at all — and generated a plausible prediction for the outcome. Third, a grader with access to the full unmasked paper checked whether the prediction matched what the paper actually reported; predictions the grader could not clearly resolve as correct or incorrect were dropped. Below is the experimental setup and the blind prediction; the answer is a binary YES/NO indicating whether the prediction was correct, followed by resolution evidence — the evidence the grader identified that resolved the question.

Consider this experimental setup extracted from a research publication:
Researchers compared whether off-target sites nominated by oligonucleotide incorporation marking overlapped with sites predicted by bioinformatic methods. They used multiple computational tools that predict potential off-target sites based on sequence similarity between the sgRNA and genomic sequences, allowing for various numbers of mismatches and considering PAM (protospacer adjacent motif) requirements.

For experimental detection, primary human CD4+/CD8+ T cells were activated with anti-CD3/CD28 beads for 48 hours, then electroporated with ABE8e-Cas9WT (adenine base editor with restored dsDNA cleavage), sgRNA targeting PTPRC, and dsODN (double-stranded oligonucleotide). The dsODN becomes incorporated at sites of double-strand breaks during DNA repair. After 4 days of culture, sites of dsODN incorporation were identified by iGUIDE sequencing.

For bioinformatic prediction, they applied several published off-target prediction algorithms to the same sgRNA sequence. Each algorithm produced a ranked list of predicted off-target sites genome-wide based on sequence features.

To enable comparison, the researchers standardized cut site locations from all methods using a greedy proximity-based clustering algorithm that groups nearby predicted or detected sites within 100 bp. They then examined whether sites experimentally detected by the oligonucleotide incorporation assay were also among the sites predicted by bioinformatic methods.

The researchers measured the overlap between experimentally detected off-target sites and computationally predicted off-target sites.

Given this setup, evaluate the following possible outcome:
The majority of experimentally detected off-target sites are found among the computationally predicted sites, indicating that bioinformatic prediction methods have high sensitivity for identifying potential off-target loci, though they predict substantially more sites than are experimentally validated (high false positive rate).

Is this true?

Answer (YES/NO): NO